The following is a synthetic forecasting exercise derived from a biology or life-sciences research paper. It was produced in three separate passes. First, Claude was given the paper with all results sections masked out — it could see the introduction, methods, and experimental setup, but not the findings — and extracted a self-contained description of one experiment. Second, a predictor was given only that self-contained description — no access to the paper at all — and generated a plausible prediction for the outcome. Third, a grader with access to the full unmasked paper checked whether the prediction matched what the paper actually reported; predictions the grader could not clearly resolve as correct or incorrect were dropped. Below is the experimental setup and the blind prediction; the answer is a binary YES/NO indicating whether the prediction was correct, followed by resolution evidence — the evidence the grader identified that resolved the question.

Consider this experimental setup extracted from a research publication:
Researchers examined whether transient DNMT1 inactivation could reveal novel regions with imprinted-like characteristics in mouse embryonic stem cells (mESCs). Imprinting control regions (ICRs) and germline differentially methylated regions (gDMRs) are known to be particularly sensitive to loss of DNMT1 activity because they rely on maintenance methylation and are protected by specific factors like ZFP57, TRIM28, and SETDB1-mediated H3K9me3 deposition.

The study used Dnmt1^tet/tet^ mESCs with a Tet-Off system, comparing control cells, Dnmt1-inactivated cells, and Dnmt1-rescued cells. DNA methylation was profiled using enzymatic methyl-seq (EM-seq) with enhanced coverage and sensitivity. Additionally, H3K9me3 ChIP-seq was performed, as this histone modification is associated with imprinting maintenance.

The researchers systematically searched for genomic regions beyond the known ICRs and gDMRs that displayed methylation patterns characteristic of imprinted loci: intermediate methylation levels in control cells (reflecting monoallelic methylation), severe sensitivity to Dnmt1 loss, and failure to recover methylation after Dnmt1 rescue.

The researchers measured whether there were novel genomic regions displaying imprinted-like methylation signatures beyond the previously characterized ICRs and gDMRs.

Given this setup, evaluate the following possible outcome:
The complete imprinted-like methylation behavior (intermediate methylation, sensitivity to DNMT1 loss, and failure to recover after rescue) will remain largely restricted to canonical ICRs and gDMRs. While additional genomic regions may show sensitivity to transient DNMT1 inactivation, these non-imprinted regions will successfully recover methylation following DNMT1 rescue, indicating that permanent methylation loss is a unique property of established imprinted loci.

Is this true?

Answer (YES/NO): NO